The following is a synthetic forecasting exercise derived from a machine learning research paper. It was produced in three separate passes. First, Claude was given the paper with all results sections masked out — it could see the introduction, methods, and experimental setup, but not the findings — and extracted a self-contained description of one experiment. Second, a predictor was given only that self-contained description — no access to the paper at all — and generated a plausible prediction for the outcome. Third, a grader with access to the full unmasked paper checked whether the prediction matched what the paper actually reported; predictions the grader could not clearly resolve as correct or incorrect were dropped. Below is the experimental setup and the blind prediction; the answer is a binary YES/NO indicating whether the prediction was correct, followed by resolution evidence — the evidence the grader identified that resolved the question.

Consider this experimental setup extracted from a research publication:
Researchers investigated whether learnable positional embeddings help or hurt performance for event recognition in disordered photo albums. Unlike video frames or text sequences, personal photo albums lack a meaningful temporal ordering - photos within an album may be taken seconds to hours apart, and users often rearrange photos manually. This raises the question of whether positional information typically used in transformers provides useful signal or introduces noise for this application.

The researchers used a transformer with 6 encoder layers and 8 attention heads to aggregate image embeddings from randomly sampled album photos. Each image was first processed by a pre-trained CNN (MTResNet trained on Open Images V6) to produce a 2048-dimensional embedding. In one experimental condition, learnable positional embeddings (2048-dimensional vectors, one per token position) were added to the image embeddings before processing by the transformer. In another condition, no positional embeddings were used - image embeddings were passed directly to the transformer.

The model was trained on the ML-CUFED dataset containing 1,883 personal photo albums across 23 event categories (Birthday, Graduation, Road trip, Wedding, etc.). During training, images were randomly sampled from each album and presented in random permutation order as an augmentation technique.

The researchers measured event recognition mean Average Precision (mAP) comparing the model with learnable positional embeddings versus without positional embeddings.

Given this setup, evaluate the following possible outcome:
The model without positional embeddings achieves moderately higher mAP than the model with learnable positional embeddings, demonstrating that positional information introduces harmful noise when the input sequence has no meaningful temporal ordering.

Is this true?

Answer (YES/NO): NO